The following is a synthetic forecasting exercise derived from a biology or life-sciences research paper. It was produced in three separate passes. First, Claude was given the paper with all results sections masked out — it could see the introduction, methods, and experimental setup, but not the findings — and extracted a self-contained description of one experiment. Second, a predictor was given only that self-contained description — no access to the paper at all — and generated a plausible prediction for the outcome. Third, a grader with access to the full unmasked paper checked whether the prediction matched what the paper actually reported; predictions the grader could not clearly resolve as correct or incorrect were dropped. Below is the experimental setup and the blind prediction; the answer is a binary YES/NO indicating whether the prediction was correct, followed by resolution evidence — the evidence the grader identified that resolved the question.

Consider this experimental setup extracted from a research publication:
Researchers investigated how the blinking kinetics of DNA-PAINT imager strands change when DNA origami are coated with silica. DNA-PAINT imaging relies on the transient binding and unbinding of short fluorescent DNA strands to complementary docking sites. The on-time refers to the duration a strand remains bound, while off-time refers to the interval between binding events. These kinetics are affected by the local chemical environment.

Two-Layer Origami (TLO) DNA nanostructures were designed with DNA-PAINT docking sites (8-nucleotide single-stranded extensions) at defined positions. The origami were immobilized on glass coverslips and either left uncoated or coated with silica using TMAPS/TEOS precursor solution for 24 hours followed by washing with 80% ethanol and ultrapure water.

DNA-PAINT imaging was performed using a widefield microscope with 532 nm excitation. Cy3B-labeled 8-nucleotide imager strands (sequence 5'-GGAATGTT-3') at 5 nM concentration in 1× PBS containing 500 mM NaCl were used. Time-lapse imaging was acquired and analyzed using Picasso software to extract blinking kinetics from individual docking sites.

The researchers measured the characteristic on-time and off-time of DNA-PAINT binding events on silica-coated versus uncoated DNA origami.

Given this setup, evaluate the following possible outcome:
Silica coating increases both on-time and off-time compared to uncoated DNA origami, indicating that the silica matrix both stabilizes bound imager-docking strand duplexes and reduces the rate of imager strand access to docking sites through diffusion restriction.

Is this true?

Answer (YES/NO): NO